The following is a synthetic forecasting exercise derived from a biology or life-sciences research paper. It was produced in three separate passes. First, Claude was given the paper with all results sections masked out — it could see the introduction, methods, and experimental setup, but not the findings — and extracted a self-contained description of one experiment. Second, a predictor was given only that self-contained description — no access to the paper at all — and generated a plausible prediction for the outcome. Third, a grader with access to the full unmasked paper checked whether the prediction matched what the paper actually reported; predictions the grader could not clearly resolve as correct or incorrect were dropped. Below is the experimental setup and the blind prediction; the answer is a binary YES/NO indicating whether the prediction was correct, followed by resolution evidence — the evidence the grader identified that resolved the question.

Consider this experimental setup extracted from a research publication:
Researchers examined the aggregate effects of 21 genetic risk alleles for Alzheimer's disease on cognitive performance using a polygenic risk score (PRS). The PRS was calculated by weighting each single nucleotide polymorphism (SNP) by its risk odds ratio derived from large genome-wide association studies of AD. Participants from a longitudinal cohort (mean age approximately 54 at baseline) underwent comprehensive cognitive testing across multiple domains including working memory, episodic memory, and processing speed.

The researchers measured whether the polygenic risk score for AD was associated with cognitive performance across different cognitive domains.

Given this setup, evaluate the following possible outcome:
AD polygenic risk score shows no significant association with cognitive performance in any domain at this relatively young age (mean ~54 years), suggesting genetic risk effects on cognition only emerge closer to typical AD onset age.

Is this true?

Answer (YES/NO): NO